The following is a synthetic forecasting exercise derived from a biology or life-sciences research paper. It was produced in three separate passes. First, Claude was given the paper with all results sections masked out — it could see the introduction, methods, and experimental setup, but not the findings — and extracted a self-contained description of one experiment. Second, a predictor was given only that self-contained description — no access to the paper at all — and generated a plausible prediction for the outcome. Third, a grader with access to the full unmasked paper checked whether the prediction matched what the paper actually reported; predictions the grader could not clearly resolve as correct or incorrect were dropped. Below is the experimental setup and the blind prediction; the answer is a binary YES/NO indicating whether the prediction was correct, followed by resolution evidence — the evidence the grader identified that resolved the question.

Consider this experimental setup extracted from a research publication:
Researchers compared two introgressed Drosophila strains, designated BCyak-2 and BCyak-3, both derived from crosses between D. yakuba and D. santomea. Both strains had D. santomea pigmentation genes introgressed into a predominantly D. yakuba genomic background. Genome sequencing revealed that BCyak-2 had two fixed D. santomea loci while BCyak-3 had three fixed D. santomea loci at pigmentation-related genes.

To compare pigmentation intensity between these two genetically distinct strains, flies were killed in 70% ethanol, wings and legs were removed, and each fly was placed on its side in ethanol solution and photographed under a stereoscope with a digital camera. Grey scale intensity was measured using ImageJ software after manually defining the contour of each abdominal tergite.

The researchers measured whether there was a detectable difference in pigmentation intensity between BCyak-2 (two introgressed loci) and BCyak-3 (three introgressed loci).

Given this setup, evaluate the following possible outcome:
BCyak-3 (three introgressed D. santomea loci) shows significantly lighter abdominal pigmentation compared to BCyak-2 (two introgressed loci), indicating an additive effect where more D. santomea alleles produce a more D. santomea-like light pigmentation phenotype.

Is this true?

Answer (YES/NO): NO